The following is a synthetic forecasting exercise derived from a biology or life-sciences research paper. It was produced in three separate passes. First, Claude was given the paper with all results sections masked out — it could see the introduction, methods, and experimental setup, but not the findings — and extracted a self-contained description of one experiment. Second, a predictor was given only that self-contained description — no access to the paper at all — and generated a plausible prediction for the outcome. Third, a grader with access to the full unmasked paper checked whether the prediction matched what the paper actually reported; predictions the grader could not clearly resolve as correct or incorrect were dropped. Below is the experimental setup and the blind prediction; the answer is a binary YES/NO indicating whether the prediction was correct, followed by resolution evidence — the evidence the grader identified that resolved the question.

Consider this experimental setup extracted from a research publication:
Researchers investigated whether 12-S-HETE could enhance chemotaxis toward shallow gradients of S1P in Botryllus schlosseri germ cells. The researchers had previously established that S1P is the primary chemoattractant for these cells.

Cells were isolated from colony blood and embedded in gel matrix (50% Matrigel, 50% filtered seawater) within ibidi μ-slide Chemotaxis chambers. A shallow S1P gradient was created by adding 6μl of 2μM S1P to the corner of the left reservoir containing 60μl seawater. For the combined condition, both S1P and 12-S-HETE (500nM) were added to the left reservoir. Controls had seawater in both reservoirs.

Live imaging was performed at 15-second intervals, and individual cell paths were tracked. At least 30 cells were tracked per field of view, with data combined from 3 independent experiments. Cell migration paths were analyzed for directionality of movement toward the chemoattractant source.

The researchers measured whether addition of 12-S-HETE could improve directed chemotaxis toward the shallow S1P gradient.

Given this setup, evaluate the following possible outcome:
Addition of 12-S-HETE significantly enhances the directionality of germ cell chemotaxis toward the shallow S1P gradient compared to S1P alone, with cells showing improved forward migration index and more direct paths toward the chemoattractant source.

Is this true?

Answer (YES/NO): YES